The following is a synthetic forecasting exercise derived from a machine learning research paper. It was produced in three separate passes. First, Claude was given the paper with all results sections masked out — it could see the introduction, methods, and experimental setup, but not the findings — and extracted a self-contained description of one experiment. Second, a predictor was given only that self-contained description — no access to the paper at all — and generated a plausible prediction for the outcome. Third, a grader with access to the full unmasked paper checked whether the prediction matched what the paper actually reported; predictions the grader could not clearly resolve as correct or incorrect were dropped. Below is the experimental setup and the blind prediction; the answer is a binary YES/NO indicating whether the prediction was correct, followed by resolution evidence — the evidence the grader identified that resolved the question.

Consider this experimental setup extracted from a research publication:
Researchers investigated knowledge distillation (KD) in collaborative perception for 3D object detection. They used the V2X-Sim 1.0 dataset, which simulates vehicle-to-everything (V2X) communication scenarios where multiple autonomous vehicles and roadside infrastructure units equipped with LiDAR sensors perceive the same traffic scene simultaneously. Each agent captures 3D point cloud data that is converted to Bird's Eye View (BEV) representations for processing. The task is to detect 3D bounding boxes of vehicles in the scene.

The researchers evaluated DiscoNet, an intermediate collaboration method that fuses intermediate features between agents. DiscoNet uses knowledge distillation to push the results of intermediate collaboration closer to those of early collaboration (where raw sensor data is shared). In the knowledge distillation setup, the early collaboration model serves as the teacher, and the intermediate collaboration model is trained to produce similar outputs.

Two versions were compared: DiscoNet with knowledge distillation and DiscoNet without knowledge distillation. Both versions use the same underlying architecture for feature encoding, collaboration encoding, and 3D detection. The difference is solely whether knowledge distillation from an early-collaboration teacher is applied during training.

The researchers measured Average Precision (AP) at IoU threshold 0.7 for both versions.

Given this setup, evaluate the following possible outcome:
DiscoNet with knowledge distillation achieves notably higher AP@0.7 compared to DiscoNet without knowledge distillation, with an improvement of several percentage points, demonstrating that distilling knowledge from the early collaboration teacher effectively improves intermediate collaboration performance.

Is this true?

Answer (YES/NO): NO